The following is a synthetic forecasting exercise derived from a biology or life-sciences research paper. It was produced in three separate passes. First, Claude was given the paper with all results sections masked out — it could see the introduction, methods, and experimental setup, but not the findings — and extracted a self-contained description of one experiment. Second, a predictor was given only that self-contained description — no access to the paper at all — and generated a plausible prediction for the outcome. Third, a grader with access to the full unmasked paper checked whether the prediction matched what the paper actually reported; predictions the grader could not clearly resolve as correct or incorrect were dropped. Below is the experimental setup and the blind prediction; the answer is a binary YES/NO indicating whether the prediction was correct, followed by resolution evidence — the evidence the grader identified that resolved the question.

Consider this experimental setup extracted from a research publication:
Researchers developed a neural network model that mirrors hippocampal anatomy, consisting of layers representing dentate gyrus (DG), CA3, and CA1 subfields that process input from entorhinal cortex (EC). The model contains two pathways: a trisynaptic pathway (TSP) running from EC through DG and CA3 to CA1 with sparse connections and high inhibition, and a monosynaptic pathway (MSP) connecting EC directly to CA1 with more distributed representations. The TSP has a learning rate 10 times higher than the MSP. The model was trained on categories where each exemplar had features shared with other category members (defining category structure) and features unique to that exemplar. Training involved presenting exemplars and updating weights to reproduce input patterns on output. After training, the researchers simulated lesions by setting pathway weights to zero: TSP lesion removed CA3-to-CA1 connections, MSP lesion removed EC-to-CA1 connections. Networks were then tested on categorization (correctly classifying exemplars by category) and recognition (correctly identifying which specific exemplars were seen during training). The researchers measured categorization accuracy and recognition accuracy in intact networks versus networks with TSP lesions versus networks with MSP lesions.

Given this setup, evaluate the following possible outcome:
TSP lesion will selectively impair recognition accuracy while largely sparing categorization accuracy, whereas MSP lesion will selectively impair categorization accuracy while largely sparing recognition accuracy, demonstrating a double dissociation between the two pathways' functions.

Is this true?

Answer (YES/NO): YES